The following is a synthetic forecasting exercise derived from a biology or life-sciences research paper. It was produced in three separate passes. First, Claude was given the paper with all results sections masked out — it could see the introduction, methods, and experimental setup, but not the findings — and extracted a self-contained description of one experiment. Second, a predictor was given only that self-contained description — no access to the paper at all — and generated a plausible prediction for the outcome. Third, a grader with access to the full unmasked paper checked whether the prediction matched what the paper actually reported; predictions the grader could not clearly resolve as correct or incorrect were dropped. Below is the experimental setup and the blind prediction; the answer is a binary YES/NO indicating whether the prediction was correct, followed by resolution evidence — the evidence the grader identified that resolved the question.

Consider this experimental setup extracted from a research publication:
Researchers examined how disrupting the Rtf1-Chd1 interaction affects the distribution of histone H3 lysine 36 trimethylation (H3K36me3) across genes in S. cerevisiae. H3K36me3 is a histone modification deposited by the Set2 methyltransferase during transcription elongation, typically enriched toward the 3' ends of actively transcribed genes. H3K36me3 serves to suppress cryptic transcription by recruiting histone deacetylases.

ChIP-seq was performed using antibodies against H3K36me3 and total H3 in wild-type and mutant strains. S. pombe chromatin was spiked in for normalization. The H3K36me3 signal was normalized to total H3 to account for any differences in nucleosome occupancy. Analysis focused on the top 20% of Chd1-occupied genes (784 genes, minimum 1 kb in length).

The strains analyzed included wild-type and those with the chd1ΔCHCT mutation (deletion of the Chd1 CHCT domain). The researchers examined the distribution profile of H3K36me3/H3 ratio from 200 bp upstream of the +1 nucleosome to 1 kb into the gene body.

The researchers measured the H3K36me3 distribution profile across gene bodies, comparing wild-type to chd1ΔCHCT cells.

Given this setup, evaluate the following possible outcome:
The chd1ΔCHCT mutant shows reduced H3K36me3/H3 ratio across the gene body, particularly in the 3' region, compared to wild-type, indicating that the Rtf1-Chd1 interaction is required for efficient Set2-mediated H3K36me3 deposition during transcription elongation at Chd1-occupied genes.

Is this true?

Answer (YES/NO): NO